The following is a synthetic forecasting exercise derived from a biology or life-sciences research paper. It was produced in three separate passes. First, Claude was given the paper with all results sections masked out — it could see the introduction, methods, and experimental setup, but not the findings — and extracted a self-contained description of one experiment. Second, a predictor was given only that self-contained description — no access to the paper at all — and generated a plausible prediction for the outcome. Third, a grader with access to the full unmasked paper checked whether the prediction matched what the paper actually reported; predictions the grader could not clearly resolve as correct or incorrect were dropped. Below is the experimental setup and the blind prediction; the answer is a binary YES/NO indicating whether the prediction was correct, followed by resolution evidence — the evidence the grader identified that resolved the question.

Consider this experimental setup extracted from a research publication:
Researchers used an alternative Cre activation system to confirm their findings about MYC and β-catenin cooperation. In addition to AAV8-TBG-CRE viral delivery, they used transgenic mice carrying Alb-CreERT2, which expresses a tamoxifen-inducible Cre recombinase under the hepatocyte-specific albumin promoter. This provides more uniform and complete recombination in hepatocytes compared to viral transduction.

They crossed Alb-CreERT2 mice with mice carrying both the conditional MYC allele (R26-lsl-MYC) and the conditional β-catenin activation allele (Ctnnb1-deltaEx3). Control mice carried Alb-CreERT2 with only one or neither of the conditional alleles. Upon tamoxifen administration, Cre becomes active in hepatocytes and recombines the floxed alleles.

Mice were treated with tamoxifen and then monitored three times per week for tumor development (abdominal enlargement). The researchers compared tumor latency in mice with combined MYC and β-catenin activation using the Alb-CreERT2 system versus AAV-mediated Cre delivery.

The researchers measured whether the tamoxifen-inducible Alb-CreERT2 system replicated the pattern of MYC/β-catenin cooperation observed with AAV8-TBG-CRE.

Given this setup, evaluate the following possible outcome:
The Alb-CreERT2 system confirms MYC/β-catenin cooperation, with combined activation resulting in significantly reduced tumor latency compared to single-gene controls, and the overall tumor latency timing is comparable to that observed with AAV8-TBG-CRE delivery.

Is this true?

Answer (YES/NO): NO